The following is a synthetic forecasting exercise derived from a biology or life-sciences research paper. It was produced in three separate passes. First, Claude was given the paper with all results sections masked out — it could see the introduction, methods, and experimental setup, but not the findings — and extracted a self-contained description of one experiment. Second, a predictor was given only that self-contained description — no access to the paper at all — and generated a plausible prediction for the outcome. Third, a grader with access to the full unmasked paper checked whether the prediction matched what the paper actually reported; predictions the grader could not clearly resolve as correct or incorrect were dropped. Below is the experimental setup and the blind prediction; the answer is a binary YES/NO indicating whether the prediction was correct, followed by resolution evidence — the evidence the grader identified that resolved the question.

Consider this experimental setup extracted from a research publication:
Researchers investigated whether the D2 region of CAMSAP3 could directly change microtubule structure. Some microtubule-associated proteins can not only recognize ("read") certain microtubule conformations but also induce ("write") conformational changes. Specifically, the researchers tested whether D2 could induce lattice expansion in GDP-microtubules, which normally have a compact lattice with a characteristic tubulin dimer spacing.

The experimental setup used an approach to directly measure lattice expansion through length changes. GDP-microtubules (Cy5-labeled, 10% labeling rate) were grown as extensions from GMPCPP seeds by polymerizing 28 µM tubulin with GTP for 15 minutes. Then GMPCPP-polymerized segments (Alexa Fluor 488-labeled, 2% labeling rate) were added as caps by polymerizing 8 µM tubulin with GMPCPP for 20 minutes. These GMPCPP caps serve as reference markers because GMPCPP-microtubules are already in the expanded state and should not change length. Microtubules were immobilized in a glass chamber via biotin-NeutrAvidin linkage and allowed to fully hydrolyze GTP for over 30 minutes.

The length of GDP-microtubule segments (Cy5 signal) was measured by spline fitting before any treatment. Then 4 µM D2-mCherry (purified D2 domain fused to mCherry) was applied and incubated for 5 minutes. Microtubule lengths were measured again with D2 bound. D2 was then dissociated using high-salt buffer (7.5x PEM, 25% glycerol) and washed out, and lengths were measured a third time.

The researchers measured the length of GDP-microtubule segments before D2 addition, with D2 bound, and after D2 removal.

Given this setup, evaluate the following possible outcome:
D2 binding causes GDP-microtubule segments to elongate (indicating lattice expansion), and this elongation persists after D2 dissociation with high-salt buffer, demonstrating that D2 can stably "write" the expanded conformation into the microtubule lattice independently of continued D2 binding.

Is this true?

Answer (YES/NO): NO